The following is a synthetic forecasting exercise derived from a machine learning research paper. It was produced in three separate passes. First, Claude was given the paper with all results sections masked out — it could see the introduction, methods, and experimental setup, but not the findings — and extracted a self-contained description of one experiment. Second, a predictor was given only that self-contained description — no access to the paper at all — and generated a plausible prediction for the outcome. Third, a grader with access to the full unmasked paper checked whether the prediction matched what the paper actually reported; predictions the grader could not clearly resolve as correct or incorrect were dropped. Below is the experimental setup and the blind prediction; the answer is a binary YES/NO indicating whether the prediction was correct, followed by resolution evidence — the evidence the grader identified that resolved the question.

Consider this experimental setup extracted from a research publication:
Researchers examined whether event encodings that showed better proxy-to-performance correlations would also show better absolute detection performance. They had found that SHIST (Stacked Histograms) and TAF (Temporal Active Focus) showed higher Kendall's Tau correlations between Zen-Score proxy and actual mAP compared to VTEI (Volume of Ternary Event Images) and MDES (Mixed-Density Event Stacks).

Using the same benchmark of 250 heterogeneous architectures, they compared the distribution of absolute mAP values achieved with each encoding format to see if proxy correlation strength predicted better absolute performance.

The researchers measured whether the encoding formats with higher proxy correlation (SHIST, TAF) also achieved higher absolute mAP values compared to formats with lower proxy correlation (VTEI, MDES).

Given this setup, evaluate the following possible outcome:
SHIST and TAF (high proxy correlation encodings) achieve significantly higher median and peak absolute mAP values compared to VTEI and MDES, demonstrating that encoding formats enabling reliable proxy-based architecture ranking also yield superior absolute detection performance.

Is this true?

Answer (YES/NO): NO